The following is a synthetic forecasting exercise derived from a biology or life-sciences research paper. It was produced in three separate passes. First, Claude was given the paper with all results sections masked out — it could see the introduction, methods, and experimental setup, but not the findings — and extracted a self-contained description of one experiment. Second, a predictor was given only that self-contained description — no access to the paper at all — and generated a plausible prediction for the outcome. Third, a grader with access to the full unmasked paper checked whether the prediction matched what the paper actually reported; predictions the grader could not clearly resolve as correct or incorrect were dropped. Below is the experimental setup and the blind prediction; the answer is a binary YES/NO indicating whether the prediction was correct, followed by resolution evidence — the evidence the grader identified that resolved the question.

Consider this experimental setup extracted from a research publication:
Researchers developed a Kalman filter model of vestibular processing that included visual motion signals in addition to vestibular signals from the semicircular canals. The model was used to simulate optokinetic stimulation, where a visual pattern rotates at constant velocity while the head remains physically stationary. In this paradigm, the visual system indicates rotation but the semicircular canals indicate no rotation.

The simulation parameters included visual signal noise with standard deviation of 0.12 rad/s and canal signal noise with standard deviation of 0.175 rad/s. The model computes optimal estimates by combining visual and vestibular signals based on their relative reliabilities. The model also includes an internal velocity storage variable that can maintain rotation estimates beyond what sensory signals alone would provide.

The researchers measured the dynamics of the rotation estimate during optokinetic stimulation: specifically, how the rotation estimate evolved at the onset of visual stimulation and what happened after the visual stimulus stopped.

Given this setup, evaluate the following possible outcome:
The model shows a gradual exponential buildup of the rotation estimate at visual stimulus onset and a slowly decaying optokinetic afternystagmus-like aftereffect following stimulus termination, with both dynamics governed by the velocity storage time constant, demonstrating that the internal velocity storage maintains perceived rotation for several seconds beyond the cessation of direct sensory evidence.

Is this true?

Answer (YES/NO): NO